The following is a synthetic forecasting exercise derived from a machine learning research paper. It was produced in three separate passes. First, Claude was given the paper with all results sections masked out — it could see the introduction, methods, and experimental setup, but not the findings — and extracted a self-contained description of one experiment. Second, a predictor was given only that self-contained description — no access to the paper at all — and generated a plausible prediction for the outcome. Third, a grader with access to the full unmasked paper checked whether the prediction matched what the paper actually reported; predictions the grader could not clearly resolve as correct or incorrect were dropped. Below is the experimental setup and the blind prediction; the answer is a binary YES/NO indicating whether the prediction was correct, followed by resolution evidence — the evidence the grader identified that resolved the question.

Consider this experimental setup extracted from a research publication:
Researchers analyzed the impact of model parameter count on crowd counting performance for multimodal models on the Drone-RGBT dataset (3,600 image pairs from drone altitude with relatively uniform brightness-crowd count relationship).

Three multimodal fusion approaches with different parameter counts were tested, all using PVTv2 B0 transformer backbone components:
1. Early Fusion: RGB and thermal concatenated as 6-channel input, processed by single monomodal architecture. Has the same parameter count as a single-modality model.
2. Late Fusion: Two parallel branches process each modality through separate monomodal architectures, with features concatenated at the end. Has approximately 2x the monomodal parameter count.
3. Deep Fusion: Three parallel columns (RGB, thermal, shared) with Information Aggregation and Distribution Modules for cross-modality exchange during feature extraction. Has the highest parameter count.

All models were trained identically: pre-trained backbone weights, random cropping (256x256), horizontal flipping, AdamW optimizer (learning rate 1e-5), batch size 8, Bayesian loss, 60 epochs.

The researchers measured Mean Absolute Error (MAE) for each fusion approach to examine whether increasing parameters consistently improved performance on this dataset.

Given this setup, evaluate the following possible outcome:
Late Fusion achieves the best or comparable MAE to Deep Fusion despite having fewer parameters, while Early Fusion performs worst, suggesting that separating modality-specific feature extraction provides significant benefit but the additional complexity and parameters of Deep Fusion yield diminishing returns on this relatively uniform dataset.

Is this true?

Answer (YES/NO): YES